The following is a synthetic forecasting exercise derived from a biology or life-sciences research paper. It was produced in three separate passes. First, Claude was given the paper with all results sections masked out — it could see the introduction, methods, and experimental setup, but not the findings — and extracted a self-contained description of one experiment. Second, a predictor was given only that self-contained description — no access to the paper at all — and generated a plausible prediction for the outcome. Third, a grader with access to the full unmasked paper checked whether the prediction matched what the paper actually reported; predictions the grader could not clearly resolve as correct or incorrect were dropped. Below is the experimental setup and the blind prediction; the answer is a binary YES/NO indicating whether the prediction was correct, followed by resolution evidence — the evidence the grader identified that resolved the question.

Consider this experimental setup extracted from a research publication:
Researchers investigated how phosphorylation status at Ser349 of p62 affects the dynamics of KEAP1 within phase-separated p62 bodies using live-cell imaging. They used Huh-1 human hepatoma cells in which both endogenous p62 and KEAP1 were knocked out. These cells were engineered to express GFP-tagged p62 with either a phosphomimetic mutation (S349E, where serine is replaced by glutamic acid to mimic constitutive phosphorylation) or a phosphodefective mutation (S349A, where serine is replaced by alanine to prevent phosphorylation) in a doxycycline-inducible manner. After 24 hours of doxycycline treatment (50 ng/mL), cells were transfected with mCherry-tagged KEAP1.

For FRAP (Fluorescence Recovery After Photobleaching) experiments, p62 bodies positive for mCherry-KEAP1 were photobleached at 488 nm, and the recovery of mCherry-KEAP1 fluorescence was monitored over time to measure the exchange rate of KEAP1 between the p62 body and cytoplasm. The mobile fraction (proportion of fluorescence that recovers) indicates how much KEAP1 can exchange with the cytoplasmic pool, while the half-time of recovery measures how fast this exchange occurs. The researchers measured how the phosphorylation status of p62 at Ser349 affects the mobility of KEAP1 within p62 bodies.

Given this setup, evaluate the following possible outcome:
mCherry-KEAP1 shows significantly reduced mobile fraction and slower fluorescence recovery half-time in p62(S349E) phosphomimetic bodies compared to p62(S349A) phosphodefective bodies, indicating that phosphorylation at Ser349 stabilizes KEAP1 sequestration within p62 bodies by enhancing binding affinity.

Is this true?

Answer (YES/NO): NO